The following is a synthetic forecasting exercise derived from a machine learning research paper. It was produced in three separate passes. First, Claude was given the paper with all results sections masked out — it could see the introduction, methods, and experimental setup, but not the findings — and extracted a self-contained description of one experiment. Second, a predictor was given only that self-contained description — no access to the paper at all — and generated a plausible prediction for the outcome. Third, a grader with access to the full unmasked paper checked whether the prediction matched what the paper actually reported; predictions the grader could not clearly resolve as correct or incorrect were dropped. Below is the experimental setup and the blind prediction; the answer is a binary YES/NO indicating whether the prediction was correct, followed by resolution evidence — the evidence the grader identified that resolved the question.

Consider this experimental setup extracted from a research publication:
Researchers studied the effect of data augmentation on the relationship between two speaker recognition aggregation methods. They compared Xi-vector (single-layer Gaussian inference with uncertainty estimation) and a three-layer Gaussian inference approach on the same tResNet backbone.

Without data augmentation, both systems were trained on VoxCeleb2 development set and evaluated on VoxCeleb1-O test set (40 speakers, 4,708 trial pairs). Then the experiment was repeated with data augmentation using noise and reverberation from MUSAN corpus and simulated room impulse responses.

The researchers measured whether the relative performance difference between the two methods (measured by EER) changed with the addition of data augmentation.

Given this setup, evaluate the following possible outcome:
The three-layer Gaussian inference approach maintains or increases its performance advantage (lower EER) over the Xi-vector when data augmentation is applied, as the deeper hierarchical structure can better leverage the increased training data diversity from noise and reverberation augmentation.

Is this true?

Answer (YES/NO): NO